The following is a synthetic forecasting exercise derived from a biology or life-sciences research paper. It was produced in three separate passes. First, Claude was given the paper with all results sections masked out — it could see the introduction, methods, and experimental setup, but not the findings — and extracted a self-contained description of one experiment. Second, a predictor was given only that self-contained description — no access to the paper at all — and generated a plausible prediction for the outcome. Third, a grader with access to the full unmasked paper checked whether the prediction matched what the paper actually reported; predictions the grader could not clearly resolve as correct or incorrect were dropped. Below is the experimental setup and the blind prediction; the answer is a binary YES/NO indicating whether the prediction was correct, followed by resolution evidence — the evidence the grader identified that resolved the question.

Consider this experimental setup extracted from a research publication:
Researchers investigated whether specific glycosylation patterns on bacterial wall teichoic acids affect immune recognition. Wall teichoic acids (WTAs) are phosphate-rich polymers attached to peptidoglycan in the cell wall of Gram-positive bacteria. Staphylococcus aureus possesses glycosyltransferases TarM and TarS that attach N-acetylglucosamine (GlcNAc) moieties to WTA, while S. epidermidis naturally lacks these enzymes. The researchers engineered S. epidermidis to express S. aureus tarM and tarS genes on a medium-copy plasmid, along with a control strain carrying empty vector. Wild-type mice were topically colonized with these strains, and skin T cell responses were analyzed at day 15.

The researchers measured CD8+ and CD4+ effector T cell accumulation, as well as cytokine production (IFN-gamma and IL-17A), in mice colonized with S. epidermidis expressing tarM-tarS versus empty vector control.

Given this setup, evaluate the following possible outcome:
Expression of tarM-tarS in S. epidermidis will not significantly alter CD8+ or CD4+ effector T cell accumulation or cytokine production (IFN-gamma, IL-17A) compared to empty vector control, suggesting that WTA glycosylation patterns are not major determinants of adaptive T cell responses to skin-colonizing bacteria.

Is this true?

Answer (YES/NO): NO